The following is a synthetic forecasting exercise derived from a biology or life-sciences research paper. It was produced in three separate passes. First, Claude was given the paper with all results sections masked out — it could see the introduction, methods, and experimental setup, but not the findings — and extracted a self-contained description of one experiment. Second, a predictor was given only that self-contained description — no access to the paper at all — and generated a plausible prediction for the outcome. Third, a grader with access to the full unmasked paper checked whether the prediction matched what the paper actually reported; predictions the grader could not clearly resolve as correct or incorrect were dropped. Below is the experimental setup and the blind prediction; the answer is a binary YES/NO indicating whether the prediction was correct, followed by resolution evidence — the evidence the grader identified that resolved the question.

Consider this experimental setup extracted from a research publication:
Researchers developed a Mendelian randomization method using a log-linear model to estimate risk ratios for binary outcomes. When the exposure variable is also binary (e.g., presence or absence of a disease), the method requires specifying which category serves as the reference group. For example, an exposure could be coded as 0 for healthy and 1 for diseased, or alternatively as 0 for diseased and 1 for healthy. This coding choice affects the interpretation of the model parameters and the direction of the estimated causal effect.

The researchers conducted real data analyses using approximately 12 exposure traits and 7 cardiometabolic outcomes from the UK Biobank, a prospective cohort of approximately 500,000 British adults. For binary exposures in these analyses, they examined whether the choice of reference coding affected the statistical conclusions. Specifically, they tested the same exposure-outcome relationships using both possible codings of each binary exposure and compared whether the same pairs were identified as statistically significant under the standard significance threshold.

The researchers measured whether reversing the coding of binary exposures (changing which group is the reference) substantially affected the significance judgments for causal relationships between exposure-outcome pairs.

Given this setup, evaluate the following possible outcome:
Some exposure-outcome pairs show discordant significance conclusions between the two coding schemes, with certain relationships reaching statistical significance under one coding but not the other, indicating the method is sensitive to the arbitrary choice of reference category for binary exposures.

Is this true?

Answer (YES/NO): NO